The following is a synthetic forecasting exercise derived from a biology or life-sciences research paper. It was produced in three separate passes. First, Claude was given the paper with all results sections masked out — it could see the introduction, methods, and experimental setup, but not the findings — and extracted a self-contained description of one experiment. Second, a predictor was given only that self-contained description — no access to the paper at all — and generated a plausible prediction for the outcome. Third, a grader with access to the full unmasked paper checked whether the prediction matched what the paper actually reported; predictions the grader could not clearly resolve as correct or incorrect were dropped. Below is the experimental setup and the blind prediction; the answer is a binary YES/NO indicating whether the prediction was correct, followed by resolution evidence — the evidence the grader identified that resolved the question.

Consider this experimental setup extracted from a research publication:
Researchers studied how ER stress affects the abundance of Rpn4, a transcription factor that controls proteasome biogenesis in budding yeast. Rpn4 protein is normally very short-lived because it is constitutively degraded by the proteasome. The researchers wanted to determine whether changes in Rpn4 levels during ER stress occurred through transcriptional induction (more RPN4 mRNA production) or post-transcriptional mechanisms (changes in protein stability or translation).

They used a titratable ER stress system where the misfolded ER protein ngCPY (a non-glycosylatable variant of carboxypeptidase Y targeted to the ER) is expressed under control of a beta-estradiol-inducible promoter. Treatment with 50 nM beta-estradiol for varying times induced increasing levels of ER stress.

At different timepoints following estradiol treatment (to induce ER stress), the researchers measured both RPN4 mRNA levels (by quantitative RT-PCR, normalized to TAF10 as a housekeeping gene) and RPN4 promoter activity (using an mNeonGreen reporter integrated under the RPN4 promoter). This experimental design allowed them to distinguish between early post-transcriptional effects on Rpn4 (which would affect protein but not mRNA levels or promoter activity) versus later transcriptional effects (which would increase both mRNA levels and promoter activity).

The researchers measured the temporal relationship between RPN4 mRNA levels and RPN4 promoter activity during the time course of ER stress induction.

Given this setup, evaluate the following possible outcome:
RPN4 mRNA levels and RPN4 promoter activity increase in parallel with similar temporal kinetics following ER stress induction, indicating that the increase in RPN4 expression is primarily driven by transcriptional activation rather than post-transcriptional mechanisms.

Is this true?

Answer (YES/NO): NO